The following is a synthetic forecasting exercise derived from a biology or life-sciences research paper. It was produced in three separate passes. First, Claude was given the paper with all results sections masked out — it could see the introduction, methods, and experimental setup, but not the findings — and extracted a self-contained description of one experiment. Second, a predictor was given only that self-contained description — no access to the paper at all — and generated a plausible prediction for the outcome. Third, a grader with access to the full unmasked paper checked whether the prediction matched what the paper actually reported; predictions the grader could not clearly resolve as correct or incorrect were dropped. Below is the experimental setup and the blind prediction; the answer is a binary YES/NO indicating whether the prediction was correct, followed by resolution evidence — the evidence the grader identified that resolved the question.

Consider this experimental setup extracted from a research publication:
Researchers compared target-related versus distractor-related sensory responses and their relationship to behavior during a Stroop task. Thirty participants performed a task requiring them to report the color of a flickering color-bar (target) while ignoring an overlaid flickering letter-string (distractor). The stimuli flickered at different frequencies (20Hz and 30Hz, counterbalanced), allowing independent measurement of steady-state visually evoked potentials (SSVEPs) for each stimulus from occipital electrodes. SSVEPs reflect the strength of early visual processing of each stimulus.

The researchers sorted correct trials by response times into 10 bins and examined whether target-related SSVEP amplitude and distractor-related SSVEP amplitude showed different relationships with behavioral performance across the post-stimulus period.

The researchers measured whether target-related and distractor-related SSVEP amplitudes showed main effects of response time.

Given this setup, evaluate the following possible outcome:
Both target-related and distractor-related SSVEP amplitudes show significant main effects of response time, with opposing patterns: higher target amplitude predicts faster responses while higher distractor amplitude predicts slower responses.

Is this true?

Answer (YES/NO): NO